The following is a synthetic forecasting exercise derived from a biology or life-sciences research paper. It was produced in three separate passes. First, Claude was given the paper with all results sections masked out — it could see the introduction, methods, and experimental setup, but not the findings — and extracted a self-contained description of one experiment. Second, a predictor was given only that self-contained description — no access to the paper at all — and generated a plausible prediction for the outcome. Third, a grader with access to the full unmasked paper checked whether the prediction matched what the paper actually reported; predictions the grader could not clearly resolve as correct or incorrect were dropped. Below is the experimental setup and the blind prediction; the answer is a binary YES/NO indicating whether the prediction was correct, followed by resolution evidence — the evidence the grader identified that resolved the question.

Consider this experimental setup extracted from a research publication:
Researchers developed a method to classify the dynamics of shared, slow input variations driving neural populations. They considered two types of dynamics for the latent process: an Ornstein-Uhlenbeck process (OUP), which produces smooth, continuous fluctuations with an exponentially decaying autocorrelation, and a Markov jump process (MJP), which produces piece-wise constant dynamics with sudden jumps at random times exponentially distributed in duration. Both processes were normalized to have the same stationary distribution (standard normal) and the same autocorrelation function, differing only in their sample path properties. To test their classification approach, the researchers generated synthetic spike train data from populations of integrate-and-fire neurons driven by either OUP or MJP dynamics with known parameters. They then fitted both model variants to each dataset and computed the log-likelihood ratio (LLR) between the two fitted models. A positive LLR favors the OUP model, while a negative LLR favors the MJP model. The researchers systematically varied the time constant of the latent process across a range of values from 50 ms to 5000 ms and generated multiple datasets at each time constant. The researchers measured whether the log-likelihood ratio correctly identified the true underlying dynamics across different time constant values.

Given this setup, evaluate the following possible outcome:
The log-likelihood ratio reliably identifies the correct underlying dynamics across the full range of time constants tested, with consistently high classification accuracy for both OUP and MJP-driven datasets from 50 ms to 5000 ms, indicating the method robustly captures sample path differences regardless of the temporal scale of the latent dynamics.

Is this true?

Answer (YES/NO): NO